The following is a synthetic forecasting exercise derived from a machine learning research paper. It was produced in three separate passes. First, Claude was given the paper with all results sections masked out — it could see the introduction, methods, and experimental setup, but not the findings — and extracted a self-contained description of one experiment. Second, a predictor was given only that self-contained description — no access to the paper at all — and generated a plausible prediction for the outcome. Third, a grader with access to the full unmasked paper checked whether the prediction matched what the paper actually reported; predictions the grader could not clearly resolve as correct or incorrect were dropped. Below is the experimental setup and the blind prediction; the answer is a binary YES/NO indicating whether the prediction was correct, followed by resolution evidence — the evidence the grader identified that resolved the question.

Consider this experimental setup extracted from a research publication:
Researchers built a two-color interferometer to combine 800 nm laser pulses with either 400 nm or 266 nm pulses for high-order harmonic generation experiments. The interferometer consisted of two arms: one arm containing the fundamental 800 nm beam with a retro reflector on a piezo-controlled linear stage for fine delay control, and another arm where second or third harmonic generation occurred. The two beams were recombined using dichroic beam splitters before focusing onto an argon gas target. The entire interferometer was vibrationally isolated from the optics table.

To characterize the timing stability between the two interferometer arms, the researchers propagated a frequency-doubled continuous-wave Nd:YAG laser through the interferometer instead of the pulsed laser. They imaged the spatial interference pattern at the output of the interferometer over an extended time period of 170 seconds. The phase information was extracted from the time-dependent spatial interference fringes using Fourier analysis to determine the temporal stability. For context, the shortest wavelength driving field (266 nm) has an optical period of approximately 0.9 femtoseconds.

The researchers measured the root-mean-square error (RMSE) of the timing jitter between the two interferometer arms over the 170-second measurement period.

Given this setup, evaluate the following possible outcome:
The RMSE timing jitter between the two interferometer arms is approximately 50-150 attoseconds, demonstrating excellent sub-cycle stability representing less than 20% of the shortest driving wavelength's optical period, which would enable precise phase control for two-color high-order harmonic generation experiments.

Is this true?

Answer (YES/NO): YES